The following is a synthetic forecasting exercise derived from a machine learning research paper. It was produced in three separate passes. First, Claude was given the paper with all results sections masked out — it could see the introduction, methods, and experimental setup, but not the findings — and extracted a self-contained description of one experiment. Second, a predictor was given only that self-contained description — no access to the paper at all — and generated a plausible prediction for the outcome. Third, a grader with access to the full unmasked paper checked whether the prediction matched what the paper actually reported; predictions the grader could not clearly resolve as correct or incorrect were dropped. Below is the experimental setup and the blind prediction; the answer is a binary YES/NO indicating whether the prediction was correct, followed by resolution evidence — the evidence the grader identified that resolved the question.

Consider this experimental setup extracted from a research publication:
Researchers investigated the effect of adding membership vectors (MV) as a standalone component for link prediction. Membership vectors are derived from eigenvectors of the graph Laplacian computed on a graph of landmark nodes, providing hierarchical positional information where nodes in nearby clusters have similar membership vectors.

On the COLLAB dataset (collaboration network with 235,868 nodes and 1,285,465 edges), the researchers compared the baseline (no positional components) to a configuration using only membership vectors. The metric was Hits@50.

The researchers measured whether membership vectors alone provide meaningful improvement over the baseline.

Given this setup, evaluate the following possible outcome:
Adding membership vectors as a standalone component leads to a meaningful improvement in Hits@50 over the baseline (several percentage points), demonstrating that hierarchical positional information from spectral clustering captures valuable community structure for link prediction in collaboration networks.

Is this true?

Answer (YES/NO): NO